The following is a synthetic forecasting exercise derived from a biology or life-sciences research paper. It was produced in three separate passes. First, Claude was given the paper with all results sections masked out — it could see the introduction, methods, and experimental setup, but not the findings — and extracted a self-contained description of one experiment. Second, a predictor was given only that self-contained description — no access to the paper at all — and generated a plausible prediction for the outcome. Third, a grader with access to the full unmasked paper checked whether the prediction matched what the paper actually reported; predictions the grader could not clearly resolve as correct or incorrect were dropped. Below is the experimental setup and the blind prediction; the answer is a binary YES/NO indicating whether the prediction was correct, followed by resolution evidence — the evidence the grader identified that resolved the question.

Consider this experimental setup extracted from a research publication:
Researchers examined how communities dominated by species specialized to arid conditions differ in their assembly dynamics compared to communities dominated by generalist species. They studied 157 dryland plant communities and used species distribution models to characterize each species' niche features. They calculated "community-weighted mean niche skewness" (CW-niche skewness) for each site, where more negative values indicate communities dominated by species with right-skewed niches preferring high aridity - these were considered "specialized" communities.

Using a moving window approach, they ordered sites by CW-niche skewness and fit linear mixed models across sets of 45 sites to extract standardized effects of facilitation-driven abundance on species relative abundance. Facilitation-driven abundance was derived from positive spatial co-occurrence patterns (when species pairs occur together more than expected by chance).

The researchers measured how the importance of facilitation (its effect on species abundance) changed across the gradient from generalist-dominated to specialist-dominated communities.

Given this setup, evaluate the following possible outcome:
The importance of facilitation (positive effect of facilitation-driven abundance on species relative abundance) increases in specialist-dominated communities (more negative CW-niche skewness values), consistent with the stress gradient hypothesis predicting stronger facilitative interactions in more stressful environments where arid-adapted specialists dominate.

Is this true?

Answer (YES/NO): NO